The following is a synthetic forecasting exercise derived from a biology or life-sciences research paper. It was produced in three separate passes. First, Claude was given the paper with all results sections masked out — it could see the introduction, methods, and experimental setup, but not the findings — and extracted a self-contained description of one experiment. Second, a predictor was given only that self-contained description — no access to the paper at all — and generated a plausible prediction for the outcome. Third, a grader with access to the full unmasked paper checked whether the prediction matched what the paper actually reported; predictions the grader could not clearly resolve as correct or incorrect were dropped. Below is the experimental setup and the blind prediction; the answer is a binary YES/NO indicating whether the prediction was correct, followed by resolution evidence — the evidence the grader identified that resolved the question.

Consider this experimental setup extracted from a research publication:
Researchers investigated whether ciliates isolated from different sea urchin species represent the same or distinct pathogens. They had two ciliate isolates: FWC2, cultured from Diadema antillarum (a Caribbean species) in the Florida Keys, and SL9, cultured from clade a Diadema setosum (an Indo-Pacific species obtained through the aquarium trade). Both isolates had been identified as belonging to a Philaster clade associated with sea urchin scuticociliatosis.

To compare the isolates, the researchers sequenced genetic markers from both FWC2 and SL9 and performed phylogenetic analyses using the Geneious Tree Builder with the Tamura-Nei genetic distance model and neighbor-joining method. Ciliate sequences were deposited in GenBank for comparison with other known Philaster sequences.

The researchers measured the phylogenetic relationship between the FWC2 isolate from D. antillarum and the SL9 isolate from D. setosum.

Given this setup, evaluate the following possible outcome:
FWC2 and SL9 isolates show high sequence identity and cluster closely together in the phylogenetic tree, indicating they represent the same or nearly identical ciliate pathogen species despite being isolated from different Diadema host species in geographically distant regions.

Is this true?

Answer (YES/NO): YES